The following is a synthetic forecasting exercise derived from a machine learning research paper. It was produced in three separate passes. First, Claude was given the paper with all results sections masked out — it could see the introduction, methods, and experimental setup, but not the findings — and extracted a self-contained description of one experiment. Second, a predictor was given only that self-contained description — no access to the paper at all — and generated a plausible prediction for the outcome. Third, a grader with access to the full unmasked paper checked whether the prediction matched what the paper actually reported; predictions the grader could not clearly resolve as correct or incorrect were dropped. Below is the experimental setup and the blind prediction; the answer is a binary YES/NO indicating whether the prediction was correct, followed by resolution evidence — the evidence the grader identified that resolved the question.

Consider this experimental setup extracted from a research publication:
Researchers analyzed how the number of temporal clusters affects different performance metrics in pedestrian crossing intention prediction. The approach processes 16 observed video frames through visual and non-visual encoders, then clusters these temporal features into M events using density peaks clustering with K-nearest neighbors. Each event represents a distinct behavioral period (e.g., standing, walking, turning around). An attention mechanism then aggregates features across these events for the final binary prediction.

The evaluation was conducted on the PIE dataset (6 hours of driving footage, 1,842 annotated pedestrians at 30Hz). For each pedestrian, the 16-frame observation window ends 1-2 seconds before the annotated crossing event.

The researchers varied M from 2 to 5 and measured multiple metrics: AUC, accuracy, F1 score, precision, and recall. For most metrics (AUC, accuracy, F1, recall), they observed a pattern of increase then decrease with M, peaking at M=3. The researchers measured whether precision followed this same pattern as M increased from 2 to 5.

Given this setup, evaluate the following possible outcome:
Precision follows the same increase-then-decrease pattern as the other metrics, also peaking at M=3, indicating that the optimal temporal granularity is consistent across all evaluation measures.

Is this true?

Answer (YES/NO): NO